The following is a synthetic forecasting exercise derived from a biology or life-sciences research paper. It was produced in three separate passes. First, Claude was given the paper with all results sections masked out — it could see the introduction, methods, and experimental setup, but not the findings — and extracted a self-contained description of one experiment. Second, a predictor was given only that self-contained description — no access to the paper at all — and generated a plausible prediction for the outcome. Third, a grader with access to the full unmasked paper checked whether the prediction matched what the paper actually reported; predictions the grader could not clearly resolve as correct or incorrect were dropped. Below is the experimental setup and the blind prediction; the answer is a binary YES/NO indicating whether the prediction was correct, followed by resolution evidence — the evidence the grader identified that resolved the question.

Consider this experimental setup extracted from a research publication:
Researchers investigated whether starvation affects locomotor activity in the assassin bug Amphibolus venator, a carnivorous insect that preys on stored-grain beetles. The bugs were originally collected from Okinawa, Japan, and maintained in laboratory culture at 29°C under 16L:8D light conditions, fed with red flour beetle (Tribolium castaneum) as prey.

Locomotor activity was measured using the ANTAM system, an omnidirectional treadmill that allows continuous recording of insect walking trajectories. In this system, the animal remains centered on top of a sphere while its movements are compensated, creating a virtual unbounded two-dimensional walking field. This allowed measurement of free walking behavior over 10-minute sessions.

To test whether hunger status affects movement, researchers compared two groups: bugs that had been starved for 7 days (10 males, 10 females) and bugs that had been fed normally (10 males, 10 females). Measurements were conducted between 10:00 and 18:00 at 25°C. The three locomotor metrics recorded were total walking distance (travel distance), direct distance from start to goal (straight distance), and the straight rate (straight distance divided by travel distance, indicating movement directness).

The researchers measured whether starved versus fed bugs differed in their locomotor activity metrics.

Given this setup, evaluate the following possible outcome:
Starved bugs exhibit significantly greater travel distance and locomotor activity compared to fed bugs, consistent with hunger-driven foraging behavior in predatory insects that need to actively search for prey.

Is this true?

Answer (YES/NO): NO